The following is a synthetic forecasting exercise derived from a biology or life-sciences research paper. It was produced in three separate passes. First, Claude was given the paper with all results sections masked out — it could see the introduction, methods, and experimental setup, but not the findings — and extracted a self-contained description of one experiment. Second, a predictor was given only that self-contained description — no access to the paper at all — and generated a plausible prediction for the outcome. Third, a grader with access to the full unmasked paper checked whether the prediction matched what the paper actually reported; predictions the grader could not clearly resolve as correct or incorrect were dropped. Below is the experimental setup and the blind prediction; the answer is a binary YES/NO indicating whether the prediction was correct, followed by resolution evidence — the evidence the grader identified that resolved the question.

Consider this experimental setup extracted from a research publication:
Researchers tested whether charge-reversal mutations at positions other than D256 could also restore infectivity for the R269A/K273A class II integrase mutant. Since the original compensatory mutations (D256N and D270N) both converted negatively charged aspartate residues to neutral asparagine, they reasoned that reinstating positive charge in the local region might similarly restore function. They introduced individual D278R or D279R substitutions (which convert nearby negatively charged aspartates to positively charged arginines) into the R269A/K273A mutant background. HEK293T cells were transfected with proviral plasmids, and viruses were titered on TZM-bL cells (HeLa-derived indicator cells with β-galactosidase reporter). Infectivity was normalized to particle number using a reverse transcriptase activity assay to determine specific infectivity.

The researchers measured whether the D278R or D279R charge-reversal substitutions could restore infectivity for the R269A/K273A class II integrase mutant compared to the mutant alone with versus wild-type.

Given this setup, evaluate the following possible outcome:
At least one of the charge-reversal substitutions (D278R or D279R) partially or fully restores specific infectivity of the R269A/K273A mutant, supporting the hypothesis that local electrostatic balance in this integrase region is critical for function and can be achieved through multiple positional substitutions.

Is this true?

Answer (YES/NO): YES